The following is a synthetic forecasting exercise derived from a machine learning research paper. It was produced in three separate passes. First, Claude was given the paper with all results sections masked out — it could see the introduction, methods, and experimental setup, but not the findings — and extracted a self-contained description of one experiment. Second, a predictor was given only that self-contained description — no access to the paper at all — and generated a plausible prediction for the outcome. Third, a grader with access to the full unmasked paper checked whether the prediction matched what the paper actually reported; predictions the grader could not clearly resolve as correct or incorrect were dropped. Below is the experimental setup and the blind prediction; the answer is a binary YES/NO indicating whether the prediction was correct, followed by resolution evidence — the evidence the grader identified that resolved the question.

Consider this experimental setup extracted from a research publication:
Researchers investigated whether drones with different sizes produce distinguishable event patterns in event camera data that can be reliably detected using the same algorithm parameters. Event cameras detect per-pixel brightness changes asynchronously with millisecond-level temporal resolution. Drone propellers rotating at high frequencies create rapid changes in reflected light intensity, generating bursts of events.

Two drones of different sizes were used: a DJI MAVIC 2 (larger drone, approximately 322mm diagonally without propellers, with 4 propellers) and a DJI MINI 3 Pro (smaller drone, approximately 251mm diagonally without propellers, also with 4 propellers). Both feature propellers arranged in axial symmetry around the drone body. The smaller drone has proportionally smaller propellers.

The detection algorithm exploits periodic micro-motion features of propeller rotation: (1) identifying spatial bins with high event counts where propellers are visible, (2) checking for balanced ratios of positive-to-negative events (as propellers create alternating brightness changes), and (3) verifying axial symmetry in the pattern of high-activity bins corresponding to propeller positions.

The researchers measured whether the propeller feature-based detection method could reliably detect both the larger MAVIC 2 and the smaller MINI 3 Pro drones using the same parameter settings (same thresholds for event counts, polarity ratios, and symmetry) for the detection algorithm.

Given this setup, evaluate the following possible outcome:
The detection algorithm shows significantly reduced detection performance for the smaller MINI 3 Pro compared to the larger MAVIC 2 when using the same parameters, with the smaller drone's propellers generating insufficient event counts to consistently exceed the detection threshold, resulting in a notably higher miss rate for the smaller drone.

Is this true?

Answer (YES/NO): NO